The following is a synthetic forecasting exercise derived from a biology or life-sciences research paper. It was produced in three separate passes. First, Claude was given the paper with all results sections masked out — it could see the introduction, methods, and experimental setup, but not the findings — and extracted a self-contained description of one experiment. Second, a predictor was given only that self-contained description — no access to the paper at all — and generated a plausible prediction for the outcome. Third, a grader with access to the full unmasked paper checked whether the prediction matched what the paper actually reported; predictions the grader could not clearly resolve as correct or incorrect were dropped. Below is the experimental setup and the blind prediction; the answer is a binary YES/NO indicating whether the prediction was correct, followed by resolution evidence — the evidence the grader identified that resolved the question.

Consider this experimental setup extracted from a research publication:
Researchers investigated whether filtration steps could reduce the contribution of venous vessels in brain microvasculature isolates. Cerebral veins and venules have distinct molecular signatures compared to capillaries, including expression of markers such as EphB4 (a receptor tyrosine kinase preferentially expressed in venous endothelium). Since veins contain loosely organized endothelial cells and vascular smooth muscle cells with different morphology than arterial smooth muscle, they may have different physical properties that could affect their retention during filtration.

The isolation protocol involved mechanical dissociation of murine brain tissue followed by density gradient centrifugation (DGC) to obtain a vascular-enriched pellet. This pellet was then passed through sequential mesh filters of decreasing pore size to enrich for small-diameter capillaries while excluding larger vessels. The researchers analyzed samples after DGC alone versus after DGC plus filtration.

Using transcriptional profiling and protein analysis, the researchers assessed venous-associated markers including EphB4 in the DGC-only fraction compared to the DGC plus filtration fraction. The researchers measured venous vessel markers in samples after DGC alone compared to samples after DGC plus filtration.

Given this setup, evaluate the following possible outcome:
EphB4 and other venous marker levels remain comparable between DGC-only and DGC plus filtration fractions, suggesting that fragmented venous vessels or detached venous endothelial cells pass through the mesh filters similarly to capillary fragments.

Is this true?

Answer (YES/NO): NO